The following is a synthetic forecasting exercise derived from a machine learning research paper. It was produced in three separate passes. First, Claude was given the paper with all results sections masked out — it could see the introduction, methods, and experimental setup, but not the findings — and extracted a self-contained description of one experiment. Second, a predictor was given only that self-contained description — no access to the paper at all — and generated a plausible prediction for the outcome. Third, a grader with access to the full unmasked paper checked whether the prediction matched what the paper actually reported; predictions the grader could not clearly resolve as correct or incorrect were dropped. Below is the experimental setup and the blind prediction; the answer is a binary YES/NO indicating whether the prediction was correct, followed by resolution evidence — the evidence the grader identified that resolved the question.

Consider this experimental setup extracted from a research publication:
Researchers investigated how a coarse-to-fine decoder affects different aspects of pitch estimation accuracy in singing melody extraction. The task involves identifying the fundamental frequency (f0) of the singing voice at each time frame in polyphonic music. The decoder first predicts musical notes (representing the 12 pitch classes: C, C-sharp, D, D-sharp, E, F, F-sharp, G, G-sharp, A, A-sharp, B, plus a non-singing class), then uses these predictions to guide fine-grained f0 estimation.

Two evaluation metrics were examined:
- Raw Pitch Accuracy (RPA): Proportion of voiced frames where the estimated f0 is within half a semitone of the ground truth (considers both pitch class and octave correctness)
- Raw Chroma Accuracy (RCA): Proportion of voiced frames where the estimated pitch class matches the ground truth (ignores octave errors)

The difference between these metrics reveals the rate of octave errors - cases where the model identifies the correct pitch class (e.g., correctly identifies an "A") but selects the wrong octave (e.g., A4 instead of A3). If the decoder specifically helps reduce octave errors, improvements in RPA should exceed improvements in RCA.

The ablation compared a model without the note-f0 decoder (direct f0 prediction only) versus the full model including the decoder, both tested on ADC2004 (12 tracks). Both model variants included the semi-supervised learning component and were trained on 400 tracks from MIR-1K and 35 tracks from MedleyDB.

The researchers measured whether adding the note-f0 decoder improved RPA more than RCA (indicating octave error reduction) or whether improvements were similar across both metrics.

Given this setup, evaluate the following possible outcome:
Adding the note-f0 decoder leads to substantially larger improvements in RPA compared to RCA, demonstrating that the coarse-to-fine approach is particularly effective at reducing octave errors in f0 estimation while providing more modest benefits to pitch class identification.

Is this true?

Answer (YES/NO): NO